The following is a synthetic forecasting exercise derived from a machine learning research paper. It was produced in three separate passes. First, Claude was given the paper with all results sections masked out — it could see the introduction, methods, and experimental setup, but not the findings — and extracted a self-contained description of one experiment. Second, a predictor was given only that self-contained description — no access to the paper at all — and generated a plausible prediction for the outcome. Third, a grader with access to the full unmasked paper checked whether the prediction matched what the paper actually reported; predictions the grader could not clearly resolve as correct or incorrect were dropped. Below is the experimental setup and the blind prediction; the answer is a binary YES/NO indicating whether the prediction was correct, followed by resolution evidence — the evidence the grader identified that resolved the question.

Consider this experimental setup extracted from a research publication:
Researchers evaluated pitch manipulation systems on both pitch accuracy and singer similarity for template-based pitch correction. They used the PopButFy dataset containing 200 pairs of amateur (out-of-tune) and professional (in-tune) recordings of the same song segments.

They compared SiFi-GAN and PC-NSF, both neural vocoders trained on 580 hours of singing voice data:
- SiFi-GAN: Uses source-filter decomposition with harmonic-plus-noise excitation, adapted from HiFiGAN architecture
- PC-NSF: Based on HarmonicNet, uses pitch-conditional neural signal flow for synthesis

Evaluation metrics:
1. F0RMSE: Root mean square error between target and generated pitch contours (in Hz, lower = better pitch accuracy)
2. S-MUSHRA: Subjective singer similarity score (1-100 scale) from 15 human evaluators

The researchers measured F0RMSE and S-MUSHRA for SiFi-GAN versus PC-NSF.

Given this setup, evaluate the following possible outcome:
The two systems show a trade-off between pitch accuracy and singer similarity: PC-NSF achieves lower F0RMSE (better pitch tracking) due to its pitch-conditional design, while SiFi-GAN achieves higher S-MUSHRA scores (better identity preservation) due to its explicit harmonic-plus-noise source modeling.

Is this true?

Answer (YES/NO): NO